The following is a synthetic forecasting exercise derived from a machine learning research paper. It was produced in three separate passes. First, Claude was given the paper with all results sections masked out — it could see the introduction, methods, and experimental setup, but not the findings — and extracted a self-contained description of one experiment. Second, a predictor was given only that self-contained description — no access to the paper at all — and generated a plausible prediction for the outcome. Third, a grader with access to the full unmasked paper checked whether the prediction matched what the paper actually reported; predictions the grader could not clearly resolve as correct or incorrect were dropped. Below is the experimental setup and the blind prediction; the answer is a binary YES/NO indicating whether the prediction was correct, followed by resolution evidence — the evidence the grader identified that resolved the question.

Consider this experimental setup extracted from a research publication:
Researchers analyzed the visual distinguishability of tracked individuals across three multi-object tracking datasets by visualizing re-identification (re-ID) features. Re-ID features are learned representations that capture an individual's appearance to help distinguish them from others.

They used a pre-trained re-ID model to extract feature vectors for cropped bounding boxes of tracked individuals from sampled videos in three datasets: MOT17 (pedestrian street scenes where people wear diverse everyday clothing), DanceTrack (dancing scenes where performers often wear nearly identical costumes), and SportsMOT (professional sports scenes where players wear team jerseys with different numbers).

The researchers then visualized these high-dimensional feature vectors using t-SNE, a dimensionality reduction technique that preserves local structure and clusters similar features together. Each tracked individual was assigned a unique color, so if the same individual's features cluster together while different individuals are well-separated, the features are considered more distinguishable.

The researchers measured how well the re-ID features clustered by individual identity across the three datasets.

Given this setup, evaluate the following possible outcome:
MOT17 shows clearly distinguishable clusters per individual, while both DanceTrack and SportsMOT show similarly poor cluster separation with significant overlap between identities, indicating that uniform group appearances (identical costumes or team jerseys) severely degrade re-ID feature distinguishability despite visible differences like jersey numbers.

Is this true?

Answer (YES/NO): NO